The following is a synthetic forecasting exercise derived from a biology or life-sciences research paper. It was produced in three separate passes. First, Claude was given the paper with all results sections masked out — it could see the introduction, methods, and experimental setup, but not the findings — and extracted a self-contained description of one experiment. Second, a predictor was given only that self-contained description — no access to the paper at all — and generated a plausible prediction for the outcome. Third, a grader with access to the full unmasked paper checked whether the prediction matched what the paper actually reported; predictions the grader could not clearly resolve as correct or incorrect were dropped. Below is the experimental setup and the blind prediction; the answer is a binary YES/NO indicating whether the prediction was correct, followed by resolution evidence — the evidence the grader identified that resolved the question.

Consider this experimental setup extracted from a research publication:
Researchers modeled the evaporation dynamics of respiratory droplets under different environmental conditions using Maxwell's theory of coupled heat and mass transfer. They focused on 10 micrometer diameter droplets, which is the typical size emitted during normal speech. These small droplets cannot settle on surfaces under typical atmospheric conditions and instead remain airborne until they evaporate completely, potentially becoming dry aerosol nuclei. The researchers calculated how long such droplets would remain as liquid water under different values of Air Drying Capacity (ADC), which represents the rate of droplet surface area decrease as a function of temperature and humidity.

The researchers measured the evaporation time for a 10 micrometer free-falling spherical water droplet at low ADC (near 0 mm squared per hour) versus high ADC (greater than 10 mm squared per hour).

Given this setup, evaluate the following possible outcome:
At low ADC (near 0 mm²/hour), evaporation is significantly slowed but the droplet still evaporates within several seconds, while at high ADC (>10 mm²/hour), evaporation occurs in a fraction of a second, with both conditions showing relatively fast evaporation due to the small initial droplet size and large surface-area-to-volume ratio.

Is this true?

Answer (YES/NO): NO